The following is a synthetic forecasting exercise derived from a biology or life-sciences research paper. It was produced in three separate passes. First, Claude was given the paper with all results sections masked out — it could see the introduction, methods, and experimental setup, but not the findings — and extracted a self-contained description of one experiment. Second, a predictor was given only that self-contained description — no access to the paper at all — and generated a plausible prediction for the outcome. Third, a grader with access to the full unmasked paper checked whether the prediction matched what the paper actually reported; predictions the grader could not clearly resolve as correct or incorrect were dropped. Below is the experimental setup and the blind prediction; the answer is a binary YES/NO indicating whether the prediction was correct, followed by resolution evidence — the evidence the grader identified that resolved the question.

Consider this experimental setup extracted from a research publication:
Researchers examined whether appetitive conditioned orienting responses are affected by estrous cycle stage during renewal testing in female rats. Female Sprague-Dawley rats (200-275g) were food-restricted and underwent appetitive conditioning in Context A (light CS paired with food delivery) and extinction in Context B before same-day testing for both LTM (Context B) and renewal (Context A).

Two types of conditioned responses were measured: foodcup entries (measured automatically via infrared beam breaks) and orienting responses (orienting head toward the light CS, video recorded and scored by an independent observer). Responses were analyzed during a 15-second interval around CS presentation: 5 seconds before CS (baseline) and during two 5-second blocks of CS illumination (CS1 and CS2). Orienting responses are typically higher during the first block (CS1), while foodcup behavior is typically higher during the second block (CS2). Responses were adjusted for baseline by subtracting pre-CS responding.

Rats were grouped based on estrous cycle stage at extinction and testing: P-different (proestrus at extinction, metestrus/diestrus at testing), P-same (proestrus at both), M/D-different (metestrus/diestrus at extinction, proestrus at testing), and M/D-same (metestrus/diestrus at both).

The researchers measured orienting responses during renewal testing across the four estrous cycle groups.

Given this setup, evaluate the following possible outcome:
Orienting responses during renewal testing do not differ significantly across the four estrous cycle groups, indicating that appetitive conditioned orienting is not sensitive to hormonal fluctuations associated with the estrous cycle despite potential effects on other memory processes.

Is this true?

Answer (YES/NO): YES